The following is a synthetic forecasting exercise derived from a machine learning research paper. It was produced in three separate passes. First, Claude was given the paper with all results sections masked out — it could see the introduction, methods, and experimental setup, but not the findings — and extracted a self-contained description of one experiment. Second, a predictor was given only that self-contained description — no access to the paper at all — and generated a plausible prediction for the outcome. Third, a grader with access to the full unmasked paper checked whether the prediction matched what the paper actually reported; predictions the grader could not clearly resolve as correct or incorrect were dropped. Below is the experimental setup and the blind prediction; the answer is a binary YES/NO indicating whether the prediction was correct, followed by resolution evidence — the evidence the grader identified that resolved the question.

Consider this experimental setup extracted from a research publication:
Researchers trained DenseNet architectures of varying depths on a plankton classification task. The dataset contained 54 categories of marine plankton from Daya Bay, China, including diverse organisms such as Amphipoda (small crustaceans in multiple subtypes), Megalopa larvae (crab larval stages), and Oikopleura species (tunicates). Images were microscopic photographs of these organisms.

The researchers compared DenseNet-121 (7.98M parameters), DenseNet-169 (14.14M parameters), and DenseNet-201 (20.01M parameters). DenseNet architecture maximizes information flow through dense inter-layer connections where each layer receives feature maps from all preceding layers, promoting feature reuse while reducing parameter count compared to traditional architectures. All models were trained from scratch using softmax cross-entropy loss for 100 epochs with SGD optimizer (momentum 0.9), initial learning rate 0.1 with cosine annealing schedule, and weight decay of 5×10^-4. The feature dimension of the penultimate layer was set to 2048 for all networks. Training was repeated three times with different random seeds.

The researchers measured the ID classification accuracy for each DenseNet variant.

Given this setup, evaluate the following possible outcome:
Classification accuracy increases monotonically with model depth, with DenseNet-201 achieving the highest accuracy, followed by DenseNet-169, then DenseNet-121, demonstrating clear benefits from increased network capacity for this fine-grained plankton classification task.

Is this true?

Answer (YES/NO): NO